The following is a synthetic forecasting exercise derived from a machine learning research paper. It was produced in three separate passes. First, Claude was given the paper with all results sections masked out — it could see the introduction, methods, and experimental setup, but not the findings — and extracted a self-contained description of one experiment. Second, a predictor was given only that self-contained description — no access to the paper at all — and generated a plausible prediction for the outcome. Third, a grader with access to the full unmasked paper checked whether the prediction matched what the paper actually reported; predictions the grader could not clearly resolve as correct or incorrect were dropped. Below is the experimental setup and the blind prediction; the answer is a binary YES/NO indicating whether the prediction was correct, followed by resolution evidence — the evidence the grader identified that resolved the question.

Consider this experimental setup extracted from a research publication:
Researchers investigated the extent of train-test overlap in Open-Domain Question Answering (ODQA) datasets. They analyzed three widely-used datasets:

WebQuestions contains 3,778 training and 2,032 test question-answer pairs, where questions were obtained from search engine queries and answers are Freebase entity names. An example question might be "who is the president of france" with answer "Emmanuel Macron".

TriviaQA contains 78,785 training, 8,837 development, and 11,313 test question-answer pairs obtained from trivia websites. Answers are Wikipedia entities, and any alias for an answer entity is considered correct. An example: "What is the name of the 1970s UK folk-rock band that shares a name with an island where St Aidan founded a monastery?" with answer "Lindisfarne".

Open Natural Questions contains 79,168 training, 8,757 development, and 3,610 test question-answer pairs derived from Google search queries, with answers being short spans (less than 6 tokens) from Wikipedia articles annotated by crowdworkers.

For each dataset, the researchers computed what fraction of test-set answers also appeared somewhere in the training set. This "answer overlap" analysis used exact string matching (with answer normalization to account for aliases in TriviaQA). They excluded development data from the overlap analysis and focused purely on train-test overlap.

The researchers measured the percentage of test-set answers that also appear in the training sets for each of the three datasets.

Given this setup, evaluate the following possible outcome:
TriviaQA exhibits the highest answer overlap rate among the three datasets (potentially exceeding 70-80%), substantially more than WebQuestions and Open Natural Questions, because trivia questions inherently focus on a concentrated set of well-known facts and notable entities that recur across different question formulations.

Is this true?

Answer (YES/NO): YES